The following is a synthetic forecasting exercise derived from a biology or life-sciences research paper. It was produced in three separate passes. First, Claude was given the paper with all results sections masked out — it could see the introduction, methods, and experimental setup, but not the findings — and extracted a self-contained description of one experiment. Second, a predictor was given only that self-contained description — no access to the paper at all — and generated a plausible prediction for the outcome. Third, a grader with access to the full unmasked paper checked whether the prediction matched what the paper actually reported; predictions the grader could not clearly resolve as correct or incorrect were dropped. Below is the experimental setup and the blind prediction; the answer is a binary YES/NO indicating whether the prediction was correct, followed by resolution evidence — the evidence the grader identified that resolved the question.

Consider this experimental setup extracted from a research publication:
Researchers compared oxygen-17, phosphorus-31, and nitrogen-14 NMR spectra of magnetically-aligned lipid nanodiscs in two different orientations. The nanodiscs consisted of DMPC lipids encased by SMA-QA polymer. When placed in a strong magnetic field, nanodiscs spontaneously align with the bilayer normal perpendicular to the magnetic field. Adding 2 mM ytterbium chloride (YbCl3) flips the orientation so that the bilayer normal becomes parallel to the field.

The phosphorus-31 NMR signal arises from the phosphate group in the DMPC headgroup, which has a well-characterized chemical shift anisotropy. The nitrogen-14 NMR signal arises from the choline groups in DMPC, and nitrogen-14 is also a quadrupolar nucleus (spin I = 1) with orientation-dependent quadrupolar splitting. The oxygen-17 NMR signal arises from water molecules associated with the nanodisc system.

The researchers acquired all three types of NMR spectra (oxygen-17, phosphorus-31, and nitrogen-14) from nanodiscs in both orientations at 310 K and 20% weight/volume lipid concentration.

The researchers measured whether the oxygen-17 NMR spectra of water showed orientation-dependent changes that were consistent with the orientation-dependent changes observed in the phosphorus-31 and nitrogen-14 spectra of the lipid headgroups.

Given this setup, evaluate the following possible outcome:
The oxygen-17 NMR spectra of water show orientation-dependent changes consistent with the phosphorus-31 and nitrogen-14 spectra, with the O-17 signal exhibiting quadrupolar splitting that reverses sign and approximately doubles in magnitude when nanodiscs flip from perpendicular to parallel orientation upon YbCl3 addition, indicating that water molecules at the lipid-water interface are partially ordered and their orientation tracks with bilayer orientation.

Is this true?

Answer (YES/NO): NO